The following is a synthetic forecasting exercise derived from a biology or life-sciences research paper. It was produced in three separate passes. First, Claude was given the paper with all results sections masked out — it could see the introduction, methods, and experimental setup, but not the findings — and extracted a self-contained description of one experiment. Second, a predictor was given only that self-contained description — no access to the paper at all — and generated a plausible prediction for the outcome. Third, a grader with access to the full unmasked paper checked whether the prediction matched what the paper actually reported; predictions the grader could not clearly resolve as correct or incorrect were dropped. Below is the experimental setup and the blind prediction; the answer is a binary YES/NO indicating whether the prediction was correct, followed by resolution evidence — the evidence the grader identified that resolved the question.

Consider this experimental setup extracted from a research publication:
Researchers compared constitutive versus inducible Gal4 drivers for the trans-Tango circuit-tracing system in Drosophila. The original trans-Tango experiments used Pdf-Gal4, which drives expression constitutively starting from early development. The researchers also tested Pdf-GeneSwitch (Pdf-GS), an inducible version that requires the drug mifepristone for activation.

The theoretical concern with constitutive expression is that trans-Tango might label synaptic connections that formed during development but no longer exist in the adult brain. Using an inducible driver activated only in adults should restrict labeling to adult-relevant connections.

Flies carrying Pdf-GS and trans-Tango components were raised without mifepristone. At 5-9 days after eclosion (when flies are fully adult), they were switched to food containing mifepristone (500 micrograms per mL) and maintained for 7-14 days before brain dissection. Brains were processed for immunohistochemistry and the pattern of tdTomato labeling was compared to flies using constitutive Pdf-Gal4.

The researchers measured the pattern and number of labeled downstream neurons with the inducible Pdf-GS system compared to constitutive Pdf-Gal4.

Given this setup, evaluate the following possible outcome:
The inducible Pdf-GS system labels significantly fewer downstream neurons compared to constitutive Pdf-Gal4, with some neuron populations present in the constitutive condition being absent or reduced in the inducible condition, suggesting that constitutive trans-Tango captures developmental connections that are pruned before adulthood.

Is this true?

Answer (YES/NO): YES